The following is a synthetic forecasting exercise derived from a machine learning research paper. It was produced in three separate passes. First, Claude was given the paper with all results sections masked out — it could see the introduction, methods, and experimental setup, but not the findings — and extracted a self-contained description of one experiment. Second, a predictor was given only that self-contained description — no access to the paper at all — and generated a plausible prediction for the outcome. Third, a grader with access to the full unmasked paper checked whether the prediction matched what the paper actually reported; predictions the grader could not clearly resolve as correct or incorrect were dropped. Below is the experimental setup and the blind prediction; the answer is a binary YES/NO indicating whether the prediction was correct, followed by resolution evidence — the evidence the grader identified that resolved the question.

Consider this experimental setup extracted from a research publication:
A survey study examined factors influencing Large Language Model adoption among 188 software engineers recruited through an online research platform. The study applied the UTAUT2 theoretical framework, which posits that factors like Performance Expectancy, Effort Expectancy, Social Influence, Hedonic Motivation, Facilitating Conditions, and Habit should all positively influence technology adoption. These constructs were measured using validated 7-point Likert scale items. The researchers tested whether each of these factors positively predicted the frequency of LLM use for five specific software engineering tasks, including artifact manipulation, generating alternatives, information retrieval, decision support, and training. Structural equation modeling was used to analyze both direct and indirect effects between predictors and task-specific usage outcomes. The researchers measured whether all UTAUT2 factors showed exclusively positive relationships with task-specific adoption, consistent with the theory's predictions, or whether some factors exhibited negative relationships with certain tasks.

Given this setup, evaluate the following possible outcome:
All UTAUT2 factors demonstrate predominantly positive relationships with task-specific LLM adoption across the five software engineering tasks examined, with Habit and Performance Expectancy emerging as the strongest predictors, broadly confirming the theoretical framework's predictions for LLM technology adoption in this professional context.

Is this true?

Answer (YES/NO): NO